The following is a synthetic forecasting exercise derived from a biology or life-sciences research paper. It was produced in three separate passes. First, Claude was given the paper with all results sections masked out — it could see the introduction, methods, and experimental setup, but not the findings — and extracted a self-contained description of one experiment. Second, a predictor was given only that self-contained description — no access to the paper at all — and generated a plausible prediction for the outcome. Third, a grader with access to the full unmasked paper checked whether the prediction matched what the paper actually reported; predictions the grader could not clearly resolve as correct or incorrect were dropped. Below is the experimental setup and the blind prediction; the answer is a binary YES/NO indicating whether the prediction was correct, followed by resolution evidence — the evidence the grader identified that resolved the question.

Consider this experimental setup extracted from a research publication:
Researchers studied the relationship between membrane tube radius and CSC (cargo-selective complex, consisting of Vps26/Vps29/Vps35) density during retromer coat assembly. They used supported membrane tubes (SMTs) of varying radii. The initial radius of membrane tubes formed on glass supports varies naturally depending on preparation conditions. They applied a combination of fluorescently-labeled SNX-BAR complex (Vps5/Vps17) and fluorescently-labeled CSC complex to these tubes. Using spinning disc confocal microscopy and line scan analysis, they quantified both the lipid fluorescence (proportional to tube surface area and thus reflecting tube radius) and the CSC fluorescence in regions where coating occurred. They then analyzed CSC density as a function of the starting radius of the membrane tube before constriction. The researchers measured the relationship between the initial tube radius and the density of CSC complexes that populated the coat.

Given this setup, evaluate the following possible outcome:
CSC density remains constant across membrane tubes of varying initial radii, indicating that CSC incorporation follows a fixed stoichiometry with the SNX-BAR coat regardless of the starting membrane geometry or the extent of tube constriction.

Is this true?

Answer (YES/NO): NO